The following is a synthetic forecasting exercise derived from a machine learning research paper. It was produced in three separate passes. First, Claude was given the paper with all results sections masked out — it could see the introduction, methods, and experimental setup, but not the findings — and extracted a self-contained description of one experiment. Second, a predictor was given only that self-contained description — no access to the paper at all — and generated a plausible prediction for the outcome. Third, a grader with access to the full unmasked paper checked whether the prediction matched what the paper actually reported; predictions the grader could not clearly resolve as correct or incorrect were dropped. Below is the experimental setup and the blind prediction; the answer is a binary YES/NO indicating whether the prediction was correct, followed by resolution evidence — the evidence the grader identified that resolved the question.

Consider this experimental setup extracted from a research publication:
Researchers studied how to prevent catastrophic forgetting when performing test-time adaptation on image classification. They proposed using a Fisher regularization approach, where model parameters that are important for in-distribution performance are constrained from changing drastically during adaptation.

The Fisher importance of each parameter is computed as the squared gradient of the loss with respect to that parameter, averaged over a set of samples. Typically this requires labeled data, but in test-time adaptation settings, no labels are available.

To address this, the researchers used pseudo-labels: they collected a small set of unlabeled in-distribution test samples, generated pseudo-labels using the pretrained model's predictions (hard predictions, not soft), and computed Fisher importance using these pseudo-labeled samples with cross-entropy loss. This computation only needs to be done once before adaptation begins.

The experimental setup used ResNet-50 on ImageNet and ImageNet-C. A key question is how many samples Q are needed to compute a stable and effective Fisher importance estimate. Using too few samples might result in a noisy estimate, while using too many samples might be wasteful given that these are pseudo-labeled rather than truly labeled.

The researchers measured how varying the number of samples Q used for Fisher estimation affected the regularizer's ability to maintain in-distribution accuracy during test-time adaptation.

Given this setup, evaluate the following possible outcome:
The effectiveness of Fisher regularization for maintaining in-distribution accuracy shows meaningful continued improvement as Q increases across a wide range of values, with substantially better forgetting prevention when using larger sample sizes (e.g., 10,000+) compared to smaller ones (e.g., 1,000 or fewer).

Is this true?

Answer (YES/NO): NO